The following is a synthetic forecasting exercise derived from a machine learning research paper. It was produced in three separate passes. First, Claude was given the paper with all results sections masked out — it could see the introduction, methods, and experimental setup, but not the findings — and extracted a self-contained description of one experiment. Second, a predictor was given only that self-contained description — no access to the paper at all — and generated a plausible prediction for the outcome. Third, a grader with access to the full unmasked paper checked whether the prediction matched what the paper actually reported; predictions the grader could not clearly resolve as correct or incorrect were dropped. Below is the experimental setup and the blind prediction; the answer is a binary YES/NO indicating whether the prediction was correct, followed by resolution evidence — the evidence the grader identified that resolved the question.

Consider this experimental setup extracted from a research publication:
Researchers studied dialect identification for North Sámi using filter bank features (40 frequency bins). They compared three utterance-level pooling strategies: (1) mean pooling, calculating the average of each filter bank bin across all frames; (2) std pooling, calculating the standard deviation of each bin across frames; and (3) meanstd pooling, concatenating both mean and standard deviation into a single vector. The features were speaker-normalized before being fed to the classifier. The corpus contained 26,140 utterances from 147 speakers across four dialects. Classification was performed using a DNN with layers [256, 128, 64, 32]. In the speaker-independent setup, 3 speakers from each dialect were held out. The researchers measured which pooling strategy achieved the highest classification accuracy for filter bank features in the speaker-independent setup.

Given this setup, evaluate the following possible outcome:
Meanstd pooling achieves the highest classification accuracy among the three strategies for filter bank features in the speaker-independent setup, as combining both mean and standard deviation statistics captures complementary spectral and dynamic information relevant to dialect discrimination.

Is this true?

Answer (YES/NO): YES